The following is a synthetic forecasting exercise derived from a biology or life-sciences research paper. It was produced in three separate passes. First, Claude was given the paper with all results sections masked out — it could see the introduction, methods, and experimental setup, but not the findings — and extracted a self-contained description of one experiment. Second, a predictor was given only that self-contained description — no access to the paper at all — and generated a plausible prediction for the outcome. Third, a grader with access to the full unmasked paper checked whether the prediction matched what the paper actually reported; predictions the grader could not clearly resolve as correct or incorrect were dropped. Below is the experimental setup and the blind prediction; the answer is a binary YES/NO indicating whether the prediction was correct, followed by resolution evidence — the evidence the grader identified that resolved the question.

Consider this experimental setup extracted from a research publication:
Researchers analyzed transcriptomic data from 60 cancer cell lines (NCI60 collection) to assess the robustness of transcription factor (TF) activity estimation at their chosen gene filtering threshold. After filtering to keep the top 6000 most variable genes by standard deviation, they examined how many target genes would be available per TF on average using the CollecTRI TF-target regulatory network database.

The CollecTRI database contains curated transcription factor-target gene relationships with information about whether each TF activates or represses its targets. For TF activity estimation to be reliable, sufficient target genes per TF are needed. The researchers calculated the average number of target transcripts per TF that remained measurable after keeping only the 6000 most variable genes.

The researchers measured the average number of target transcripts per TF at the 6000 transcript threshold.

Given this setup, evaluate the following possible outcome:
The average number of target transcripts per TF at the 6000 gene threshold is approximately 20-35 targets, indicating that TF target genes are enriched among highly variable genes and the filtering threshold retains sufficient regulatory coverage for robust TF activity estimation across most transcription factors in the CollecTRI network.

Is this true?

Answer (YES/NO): NO